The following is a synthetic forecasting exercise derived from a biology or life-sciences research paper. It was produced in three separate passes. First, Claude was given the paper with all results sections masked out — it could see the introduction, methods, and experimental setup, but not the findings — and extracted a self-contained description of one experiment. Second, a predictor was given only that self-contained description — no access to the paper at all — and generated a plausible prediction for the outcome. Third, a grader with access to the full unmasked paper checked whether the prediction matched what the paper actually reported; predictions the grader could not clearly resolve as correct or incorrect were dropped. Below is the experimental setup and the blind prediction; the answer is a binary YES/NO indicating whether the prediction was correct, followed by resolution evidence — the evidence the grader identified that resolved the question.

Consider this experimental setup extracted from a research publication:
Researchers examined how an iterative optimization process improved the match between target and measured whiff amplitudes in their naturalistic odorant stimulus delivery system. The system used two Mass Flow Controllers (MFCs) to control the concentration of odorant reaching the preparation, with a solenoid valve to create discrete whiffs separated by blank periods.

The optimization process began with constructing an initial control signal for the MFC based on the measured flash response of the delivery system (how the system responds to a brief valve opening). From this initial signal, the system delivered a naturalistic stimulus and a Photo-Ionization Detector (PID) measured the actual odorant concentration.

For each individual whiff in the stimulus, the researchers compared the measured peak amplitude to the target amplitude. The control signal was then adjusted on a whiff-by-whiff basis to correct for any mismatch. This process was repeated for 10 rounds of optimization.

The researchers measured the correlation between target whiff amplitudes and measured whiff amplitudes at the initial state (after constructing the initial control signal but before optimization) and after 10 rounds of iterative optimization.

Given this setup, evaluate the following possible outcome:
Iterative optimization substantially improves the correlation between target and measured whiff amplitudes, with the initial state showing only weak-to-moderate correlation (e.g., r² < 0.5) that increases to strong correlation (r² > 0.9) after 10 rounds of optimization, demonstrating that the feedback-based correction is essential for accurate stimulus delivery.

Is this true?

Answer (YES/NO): NO